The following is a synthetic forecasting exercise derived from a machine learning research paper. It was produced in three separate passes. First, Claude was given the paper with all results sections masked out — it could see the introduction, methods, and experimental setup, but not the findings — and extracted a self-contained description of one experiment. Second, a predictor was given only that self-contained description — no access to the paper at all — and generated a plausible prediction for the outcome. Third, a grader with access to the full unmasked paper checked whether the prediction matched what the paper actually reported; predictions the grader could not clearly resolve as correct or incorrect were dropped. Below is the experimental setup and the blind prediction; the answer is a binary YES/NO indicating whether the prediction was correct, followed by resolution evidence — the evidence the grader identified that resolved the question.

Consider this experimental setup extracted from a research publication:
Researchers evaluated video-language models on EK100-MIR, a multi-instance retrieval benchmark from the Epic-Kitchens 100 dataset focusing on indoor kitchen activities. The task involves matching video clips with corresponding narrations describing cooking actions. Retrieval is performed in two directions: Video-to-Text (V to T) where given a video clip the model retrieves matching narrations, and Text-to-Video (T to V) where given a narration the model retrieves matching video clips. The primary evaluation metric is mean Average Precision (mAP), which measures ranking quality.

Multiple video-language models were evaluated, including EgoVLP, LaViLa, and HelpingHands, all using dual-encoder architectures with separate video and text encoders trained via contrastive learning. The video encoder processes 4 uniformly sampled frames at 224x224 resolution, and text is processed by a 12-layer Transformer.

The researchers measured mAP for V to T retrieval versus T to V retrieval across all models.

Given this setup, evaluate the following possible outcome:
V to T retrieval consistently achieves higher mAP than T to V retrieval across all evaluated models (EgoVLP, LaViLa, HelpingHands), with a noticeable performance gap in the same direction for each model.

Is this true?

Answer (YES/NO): YES